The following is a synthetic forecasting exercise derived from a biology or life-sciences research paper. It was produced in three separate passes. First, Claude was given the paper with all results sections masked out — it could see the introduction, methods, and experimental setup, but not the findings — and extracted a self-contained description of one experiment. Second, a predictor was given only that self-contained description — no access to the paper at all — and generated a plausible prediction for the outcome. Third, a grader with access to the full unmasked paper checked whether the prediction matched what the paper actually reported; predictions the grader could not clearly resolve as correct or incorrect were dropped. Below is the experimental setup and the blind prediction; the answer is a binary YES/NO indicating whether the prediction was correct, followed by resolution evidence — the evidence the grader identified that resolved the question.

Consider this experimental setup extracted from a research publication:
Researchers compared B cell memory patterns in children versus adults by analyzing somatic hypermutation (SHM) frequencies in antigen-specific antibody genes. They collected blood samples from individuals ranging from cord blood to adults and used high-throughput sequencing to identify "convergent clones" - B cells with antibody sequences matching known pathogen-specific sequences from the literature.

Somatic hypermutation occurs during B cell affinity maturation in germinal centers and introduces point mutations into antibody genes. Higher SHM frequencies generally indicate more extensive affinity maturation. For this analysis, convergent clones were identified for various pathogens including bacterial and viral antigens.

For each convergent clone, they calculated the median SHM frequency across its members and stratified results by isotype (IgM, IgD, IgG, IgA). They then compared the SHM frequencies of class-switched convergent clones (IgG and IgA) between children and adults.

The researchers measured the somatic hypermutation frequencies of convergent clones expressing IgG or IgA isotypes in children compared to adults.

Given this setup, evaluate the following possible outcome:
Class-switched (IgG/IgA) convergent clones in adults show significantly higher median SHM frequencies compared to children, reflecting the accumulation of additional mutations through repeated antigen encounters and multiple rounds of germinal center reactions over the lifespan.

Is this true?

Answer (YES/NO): YES